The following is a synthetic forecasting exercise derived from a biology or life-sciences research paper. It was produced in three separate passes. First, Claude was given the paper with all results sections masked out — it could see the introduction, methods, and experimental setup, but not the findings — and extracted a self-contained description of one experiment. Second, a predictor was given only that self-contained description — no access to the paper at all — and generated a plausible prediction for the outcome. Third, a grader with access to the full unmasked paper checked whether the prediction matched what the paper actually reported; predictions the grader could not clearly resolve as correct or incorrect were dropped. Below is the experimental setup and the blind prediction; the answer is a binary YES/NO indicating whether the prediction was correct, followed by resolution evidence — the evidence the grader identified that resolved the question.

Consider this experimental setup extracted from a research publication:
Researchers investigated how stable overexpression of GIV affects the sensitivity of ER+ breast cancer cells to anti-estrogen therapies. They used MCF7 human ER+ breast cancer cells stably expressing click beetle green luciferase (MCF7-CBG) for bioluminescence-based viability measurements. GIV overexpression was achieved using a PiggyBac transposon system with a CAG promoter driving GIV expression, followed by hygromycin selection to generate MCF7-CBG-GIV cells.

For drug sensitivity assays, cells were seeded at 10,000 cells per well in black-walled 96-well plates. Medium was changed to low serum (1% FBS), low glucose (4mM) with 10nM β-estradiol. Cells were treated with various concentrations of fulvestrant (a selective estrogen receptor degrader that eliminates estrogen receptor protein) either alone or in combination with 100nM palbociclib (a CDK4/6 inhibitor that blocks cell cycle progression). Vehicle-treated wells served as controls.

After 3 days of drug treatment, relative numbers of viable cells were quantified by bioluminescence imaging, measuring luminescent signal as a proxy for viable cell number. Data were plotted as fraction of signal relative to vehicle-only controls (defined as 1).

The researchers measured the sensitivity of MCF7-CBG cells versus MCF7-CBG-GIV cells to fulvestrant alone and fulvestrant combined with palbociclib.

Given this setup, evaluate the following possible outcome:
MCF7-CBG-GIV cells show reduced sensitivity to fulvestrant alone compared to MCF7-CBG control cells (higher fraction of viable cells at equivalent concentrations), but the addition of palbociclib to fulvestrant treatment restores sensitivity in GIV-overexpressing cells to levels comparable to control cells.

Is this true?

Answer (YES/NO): NO